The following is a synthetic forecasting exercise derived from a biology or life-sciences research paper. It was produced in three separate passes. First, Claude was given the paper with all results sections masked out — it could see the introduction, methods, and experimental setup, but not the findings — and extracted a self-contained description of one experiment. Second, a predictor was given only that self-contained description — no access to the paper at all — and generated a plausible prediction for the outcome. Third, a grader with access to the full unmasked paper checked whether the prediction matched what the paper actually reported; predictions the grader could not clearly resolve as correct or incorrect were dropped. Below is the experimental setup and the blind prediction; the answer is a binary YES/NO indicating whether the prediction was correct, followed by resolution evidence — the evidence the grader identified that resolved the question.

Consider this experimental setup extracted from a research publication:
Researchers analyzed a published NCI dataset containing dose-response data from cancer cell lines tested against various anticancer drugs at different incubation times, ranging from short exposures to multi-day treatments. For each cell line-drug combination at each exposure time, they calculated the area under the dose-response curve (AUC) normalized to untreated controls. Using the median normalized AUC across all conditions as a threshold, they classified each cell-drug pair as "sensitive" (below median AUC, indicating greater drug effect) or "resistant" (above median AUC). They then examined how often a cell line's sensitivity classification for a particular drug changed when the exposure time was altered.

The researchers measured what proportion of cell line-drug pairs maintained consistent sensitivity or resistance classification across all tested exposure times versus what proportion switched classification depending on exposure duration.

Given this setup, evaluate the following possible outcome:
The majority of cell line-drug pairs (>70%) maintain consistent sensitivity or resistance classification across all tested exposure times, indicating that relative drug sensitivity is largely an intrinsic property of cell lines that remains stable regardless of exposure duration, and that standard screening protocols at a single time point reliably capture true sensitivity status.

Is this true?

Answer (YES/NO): NO